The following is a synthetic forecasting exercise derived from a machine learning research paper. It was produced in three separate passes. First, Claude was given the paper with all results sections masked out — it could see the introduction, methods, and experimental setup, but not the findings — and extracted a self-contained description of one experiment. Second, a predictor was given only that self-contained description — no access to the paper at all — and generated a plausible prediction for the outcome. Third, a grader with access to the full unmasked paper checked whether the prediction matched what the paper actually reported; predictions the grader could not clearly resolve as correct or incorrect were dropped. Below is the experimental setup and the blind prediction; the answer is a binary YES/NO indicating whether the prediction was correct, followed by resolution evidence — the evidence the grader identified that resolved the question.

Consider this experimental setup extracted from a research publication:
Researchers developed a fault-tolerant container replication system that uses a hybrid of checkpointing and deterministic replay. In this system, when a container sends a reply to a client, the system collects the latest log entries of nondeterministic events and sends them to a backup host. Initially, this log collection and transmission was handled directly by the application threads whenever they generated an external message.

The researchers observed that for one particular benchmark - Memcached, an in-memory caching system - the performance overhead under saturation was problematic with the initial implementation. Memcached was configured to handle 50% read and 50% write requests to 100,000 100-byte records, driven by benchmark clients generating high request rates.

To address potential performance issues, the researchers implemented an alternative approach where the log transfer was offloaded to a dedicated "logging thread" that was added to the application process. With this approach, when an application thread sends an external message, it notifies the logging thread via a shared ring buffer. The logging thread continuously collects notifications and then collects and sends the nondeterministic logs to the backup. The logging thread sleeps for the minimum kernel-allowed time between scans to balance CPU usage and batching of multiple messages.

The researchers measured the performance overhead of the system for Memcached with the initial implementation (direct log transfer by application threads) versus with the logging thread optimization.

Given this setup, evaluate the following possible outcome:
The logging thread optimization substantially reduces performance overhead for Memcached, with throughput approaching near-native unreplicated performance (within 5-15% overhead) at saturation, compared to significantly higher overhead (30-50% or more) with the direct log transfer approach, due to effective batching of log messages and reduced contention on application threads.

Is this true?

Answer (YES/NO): NO